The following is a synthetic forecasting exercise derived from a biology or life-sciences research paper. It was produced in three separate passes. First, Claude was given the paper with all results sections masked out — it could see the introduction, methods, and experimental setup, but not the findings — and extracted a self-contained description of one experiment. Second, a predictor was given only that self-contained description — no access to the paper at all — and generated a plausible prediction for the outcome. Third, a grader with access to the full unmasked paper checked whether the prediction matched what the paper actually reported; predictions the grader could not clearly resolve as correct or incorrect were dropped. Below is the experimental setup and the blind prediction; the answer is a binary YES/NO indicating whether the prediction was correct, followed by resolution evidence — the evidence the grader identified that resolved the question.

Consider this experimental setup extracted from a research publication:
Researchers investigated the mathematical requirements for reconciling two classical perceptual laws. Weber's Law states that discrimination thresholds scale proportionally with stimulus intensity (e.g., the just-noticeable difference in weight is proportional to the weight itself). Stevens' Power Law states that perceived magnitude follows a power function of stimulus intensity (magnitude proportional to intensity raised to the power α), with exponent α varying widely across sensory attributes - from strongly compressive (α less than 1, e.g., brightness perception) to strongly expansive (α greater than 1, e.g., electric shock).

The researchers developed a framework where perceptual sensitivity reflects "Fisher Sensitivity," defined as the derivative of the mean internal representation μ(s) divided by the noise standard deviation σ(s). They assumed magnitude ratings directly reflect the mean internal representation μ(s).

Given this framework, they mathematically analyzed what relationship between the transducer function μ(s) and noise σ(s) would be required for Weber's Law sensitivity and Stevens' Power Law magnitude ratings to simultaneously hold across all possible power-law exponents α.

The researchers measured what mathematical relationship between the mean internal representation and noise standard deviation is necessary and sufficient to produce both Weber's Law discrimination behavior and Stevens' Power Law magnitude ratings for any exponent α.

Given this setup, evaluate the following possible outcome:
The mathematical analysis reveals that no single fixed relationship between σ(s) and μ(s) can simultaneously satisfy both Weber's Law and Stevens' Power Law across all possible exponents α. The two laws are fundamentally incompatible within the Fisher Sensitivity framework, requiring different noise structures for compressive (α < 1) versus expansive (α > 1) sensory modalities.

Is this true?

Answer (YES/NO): NO